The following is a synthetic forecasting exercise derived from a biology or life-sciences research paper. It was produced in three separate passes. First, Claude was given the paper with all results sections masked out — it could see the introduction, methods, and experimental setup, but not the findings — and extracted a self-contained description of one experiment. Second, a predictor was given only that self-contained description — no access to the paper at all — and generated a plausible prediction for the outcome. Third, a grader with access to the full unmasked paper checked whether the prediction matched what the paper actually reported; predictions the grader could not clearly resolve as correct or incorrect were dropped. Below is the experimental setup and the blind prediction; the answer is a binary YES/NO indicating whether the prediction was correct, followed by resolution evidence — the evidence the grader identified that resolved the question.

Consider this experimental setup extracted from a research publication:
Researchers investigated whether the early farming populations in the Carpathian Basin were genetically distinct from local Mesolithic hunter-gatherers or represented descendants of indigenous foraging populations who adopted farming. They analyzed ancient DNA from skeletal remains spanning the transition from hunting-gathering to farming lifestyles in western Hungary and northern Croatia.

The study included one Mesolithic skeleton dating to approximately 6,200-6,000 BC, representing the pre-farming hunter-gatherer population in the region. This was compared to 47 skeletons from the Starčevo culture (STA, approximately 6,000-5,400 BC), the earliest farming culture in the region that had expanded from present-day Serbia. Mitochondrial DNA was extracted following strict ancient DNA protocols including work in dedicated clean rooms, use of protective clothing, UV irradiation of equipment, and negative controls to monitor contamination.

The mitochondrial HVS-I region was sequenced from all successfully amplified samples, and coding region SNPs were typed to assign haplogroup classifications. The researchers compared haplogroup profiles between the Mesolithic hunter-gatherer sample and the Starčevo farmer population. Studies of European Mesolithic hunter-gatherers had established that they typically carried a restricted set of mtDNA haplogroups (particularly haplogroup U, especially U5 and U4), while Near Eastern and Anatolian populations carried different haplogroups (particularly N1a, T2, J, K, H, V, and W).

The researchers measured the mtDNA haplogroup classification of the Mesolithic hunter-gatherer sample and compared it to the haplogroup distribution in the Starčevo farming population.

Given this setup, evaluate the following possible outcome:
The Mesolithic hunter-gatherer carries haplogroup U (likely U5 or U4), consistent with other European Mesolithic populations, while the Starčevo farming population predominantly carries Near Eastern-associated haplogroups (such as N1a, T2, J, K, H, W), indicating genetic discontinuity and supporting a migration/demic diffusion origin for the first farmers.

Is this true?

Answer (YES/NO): YES